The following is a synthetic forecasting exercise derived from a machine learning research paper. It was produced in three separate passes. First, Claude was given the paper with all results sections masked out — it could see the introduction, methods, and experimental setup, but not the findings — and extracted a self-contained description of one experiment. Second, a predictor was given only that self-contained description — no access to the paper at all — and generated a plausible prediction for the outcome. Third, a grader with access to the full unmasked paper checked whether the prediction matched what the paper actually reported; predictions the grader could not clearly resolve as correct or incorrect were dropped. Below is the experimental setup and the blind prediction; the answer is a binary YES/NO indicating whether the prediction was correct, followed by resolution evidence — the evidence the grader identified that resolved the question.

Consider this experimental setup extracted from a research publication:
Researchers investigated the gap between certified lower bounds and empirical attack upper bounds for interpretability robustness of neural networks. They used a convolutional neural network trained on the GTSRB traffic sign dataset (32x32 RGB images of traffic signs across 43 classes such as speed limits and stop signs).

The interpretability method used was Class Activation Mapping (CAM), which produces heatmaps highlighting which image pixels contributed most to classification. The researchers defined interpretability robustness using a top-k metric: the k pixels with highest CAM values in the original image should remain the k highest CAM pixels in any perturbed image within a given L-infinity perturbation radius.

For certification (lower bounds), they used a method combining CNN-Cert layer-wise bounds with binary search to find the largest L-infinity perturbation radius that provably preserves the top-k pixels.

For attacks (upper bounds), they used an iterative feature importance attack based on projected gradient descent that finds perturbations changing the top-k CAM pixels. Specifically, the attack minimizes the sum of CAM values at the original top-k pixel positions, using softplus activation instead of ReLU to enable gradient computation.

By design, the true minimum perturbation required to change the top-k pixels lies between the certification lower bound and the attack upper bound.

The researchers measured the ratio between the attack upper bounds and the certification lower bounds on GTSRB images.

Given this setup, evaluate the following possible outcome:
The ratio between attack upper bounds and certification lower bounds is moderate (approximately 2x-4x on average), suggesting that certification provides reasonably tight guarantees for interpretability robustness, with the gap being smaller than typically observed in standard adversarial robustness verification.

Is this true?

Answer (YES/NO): NO